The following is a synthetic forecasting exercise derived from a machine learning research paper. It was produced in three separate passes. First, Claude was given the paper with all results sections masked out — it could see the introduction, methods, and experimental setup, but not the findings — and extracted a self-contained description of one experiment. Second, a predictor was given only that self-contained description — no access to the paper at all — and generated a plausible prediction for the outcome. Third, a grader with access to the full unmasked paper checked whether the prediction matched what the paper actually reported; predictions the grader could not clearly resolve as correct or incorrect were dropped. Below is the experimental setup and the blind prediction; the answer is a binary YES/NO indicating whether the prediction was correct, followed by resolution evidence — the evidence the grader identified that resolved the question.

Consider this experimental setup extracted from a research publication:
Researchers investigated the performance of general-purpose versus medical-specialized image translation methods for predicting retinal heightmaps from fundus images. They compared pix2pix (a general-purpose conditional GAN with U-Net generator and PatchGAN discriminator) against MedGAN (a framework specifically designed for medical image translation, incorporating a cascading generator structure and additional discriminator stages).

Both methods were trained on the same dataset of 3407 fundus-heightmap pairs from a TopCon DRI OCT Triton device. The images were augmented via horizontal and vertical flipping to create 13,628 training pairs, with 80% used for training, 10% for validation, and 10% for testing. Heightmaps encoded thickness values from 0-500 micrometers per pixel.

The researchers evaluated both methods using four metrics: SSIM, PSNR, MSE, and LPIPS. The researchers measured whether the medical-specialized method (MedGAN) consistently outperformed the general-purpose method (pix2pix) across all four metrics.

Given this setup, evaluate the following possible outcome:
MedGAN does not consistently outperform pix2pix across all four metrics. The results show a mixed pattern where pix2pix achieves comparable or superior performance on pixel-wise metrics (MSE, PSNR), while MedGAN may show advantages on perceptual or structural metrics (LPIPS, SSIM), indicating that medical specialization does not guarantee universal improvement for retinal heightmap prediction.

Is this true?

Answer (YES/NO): NO